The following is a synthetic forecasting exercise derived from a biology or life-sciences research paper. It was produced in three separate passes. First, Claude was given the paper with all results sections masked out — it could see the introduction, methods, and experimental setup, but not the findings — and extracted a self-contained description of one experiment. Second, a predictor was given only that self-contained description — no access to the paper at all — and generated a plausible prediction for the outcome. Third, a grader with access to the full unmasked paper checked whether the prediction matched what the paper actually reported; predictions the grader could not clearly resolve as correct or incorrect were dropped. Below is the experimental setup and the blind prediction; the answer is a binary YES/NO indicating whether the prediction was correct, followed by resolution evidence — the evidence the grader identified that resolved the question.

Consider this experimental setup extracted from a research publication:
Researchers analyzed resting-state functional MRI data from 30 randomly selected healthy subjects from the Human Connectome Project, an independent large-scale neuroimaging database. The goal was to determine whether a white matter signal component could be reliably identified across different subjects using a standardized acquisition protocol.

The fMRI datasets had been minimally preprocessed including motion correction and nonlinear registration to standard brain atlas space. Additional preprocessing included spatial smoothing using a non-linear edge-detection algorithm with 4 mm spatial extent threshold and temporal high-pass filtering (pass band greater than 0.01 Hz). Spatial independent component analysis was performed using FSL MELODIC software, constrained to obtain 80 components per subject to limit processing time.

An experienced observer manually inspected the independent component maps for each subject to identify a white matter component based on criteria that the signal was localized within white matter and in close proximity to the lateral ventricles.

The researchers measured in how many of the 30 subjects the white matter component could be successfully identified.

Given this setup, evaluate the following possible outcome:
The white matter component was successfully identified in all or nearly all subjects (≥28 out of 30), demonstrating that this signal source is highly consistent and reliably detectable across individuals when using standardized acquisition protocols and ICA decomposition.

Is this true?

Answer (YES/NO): NO